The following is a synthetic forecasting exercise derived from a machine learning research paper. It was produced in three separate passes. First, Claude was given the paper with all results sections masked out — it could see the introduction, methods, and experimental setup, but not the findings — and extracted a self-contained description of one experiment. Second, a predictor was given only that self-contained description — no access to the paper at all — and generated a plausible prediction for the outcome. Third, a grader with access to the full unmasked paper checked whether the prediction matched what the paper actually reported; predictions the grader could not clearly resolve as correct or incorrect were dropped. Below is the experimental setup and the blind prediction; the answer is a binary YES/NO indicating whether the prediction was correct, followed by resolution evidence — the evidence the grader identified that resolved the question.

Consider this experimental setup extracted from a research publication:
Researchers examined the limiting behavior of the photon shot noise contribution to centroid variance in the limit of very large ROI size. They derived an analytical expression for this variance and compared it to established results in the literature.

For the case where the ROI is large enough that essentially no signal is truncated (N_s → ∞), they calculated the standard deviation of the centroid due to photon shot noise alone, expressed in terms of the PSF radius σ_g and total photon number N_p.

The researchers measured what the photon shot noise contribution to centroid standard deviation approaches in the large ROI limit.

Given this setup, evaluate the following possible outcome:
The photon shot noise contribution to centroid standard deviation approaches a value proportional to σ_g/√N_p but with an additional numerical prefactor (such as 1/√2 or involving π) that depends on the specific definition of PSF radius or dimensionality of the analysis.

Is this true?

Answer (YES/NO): NO